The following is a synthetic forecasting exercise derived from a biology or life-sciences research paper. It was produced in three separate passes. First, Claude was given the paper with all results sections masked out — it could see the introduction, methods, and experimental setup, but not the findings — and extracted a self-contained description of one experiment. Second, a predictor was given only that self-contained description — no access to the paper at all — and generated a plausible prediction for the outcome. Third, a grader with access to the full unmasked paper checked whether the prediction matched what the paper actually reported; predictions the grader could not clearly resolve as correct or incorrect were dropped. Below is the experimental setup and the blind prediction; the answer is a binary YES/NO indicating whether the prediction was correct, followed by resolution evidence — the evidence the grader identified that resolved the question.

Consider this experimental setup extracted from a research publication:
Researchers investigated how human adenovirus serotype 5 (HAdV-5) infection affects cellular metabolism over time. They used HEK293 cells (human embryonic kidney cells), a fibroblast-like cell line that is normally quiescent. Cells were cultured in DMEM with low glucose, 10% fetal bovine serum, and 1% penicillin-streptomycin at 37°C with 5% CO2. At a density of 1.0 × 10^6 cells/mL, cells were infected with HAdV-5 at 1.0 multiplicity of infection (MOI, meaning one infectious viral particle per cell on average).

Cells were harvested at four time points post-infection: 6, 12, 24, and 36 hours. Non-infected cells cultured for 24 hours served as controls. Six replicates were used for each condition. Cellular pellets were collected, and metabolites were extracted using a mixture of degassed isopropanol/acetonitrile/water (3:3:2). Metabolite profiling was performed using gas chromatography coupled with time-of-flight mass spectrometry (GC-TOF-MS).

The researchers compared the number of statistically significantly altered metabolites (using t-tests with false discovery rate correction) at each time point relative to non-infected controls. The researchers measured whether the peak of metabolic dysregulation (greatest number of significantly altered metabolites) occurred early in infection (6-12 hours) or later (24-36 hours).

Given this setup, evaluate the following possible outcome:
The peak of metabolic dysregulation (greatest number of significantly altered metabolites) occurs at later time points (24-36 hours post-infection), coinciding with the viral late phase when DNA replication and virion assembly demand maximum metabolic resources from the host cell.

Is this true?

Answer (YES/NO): NO